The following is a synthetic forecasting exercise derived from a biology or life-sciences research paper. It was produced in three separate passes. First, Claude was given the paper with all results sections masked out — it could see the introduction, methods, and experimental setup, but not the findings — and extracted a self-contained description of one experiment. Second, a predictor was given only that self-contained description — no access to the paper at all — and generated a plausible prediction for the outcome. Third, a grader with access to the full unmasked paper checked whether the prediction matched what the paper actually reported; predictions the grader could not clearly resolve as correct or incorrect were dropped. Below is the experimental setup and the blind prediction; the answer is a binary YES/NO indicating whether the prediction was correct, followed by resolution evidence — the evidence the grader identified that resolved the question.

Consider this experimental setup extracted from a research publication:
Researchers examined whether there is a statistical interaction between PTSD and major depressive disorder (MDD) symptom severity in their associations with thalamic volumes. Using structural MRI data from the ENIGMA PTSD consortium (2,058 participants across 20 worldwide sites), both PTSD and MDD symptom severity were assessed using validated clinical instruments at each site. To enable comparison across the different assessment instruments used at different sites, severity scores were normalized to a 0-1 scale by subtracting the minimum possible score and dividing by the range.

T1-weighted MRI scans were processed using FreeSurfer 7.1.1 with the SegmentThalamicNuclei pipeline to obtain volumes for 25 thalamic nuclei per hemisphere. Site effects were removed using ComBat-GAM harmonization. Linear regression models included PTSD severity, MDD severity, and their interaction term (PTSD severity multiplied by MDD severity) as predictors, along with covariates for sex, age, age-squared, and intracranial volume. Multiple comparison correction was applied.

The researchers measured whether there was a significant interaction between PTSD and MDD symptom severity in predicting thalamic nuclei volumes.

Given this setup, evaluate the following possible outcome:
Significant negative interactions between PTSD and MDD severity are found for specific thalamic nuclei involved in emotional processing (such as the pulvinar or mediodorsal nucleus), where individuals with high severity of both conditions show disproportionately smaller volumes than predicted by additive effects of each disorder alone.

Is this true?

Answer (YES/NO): NO